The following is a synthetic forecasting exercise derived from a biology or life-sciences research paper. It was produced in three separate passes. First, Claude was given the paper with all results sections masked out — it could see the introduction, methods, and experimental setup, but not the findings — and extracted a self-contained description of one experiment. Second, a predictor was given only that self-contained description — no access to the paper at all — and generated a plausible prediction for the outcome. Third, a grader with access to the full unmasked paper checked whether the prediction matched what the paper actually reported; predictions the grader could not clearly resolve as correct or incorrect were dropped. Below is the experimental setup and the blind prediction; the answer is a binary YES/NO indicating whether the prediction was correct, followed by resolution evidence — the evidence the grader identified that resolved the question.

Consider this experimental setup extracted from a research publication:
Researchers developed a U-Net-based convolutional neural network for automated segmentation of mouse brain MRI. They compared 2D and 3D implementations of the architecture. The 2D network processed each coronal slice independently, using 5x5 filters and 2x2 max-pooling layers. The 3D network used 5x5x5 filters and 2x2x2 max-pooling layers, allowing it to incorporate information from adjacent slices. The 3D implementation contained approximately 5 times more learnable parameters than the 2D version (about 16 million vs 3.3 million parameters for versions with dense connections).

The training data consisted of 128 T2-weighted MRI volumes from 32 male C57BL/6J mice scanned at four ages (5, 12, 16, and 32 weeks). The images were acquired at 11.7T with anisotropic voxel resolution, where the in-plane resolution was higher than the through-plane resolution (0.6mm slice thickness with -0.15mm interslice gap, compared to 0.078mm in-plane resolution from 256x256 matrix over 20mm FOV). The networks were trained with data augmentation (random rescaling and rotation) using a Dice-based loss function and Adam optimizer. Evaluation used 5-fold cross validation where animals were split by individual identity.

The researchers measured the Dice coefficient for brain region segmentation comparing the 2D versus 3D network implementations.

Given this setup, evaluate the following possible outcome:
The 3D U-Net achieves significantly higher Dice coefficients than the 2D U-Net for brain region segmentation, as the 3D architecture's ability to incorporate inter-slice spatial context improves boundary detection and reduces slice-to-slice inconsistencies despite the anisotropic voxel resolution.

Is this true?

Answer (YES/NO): NO